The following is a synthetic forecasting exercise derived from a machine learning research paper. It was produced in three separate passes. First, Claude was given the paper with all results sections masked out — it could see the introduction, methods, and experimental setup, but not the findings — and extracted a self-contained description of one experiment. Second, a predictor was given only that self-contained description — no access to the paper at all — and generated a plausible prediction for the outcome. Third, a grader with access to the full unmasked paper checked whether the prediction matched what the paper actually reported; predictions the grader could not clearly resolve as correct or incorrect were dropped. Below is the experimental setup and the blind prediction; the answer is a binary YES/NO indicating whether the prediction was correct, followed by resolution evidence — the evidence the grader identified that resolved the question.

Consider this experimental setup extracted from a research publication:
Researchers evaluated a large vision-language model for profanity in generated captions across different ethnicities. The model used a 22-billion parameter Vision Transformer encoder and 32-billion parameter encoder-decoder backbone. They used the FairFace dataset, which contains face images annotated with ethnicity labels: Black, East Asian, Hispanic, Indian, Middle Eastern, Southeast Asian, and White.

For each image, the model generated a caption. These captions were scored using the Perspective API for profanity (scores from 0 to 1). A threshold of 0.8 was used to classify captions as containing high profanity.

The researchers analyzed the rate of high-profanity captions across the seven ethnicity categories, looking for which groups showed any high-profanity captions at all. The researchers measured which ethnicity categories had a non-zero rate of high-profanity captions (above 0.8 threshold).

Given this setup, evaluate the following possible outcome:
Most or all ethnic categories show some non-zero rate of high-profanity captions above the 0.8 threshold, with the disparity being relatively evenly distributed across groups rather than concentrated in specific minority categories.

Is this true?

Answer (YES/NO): NO